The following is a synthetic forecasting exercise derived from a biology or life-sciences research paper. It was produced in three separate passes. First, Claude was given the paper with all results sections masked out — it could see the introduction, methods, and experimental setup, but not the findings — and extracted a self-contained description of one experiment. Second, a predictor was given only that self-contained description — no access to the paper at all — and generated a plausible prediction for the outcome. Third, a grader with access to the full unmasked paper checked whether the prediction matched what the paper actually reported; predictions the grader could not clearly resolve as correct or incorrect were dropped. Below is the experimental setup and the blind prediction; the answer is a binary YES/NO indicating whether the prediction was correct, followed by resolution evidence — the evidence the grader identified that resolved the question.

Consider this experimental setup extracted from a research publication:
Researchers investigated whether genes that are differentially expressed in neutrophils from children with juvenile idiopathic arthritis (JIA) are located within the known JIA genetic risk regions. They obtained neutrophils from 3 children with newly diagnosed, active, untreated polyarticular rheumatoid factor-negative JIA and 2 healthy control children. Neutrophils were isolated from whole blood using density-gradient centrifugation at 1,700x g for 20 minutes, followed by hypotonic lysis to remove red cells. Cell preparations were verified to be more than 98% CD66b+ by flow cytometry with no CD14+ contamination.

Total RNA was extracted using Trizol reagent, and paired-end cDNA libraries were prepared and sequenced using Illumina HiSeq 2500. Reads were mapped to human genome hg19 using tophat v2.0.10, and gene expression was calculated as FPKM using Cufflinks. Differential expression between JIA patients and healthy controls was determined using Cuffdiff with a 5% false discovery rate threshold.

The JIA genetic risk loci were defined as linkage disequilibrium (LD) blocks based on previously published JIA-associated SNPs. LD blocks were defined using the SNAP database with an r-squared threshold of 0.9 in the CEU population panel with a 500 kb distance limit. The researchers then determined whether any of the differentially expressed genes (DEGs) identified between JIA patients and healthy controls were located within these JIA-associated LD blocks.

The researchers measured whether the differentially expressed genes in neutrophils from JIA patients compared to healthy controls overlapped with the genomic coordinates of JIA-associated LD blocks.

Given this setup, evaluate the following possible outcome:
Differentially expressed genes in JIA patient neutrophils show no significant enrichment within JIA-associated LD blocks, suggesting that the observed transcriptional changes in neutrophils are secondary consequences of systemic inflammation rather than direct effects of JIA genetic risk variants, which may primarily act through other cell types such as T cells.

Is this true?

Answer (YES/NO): YES